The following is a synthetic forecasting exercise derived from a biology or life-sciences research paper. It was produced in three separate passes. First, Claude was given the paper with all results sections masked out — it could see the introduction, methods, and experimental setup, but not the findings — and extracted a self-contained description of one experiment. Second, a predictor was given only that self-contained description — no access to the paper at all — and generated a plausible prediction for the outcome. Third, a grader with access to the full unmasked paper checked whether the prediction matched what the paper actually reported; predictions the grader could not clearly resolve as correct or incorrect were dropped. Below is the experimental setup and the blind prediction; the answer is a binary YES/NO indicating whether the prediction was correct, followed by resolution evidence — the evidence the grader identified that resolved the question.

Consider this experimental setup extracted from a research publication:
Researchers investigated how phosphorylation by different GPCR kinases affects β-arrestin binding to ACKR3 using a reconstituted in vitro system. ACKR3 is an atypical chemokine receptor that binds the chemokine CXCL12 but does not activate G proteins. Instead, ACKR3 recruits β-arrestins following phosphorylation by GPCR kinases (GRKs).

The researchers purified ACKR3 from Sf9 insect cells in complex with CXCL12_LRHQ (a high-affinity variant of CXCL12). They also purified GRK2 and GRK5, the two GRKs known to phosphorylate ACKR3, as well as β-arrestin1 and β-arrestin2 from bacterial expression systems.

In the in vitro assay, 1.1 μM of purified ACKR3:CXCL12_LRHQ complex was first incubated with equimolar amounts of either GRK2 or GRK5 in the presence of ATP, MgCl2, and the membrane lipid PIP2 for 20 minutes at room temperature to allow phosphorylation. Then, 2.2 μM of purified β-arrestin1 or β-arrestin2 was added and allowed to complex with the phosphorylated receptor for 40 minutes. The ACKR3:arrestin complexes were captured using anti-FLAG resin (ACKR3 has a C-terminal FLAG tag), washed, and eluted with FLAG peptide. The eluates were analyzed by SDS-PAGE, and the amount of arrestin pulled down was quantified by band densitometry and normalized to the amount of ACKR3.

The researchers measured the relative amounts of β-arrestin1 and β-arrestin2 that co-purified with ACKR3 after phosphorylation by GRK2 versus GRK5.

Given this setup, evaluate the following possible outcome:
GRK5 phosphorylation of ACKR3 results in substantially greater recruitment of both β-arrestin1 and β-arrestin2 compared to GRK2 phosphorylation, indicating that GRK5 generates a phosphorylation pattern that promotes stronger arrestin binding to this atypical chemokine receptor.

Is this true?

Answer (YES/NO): YES